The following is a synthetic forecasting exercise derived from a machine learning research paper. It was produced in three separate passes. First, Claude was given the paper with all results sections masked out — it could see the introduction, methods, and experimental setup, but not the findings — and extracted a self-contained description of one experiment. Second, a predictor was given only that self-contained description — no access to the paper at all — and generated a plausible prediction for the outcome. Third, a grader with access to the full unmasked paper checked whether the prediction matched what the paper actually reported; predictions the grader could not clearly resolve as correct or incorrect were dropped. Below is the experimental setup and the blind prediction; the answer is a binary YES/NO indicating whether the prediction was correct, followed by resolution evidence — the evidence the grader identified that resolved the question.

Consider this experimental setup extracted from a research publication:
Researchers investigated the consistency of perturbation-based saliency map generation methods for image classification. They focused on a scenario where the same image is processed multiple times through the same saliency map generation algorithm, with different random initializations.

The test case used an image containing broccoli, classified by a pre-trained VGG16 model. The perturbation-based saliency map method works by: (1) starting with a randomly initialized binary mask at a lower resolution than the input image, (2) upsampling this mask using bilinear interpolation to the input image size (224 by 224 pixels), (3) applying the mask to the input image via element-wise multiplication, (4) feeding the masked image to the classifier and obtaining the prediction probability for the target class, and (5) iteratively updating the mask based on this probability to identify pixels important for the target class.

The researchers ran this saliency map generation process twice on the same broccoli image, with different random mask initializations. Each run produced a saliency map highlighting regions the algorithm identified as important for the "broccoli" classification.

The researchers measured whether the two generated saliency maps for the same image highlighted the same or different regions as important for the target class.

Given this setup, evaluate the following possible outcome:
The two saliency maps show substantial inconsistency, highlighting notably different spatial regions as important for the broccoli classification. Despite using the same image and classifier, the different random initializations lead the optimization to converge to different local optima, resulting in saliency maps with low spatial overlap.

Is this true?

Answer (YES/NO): YES